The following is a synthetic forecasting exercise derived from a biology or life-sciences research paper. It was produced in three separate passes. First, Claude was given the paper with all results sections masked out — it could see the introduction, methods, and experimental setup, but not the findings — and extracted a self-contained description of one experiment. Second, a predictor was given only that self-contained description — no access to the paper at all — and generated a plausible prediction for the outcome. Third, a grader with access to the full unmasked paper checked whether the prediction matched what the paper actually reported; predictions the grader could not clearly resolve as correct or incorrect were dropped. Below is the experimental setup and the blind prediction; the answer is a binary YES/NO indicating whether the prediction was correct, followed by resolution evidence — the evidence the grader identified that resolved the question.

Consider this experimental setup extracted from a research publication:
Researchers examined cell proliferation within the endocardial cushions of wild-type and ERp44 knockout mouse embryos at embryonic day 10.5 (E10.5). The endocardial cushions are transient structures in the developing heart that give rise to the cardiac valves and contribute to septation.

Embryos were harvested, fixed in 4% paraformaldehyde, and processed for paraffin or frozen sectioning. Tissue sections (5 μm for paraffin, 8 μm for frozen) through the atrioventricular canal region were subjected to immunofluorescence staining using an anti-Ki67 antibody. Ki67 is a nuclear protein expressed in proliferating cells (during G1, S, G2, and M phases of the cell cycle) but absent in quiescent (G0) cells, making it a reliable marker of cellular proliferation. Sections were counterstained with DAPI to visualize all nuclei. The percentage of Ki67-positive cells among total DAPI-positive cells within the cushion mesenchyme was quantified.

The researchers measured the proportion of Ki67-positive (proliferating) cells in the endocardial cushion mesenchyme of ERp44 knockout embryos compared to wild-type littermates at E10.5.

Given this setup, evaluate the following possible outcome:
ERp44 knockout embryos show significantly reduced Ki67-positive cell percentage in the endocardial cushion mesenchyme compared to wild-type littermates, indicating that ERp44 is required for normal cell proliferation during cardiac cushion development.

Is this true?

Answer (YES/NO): YES